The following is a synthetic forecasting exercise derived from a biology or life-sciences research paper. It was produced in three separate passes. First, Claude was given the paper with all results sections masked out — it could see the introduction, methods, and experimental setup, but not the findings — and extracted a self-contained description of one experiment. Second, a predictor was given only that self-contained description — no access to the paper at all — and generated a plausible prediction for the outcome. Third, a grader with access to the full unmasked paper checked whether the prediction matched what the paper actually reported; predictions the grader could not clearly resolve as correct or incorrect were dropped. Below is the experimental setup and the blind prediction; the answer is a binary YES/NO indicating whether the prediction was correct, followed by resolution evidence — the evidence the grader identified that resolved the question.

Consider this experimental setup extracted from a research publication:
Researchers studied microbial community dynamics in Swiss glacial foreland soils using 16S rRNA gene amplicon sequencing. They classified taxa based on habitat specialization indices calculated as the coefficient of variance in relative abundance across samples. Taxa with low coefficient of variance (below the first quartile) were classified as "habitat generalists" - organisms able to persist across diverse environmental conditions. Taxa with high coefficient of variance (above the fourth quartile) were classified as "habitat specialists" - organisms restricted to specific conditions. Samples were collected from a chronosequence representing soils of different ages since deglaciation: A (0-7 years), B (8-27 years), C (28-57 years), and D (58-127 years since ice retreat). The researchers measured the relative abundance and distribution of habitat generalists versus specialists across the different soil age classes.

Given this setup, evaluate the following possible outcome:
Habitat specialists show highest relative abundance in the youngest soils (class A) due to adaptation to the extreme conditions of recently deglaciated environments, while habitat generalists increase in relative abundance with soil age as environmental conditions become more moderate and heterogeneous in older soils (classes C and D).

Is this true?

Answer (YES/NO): YES